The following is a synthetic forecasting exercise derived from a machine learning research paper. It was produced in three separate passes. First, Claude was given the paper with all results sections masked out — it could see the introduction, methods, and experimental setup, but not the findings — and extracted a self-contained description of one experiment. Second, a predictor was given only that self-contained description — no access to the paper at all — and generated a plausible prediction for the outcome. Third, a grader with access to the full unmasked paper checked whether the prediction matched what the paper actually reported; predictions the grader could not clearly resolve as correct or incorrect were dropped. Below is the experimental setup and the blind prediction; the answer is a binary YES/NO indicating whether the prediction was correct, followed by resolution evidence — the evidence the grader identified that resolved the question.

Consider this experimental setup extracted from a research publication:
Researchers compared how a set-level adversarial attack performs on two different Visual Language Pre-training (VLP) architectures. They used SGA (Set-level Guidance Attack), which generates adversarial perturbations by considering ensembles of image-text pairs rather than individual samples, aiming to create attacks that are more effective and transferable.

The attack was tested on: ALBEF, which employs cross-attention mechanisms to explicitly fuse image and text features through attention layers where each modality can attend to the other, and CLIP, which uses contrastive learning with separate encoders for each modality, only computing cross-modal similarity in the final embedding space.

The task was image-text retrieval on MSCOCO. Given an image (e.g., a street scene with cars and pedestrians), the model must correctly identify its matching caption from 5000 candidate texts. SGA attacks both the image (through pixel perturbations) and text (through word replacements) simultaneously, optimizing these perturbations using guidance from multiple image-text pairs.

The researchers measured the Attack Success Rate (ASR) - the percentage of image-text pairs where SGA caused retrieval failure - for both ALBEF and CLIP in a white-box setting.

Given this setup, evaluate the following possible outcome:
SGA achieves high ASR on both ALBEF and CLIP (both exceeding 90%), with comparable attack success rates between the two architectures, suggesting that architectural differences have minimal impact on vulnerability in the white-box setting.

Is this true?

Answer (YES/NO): NO